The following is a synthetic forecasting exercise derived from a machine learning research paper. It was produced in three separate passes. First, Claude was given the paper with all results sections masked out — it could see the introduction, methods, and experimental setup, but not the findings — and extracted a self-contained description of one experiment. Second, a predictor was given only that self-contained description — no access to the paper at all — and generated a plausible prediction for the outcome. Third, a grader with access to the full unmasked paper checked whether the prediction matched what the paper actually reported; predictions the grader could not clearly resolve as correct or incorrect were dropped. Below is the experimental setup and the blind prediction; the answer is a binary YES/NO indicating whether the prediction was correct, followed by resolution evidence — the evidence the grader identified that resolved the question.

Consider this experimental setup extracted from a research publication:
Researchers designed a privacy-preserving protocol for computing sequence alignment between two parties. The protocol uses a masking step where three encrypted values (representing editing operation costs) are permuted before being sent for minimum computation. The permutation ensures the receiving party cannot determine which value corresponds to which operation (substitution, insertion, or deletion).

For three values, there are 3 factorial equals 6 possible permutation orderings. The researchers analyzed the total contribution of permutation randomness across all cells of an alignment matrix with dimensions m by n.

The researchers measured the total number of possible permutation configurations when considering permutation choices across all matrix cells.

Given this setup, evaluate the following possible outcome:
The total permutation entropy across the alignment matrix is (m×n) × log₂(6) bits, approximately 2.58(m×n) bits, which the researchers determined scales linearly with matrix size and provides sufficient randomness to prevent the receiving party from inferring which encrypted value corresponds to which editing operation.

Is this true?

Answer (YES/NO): NO